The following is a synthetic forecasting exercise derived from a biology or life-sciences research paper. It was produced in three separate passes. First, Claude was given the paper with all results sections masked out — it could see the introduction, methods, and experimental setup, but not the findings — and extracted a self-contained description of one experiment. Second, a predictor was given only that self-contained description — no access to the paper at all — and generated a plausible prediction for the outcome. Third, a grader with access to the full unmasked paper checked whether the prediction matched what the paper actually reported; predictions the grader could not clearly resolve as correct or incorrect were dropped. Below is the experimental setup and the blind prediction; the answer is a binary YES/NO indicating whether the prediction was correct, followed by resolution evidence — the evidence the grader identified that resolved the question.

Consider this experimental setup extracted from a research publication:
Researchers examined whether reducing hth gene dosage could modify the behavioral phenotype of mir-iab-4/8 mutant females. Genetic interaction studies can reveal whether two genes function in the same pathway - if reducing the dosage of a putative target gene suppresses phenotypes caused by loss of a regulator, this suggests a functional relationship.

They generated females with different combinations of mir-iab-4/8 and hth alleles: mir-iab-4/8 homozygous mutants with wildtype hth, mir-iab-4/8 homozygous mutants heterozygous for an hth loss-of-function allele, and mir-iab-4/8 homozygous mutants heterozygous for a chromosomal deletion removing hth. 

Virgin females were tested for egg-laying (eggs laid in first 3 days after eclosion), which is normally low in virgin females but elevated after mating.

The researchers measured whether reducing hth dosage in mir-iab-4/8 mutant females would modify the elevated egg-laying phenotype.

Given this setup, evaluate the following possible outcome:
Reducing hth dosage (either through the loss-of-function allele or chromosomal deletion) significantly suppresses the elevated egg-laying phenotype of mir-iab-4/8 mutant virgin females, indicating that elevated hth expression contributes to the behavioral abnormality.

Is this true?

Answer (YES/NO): NO